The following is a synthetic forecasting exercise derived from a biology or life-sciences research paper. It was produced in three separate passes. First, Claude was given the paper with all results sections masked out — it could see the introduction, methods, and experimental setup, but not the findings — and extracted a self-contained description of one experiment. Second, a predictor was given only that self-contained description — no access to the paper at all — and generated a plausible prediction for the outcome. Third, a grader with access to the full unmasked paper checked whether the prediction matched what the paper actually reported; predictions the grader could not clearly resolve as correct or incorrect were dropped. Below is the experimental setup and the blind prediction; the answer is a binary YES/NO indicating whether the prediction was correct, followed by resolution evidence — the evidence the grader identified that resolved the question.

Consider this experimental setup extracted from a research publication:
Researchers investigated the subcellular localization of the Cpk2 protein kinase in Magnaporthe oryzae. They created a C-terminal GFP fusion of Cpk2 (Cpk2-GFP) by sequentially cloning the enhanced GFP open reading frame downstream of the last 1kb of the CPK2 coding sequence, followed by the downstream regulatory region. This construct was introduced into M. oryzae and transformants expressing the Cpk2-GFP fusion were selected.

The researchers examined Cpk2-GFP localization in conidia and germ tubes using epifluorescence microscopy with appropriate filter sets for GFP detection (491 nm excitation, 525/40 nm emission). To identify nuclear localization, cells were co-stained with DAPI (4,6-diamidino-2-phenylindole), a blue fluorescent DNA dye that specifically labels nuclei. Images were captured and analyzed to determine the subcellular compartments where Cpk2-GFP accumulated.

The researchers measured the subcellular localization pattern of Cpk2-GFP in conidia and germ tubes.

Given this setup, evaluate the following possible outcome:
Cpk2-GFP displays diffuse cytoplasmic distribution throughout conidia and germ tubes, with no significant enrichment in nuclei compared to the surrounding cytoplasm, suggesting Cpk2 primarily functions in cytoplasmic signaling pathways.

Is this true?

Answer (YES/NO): NO